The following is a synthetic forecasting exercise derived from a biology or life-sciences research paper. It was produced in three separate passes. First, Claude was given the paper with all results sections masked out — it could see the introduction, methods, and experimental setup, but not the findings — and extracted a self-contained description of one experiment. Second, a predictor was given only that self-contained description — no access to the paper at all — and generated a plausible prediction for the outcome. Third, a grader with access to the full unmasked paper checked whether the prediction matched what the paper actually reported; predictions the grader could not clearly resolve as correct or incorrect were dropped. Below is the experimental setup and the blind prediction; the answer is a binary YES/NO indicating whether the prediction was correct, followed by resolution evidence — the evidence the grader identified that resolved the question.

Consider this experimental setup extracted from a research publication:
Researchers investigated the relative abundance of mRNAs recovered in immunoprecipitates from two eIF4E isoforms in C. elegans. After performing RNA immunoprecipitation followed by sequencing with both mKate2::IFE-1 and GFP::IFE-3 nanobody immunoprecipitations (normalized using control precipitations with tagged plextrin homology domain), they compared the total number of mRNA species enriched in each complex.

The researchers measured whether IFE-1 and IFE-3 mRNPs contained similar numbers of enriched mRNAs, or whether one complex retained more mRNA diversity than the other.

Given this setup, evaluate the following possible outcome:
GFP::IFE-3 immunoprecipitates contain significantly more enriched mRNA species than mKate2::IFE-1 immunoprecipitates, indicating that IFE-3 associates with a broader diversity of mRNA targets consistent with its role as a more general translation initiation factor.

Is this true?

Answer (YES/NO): NO